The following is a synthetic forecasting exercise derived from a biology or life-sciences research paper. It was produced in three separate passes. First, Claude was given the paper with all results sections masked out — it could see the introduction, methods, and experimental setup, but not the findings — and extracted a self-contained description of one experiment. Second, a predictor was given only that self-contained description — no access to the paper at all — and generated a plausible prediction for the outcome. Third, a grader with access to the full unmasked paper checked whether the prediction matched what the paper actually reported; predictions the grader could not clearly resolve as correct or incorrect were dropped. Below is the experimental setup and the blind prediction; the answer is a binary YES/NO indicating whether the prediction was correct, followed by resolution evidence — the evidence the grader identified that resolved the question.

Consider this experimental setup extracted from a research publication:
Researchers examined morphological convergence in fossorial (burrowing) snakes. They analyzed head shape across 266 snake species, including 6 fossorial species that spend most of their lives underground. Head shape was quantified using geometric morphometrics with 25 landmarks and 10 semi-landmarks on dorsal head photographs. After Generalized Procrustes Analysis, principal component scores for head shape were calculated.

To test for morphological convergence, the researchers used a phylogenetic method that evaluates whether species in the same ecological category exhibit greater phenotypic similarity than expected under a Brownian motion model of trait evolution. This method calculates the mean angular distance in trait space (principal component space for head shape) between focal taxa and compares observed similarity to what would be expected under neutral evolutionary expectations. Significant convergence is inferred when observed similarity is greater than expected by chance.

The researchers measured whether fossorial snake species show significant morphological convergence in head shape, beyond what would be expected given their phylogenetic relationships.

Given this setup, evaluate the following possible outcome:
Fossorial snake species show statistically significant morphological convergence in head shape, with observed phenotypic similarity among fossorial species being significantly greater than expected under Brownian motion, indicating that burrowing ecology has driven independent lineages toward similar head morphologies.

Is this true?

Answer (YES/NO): YES